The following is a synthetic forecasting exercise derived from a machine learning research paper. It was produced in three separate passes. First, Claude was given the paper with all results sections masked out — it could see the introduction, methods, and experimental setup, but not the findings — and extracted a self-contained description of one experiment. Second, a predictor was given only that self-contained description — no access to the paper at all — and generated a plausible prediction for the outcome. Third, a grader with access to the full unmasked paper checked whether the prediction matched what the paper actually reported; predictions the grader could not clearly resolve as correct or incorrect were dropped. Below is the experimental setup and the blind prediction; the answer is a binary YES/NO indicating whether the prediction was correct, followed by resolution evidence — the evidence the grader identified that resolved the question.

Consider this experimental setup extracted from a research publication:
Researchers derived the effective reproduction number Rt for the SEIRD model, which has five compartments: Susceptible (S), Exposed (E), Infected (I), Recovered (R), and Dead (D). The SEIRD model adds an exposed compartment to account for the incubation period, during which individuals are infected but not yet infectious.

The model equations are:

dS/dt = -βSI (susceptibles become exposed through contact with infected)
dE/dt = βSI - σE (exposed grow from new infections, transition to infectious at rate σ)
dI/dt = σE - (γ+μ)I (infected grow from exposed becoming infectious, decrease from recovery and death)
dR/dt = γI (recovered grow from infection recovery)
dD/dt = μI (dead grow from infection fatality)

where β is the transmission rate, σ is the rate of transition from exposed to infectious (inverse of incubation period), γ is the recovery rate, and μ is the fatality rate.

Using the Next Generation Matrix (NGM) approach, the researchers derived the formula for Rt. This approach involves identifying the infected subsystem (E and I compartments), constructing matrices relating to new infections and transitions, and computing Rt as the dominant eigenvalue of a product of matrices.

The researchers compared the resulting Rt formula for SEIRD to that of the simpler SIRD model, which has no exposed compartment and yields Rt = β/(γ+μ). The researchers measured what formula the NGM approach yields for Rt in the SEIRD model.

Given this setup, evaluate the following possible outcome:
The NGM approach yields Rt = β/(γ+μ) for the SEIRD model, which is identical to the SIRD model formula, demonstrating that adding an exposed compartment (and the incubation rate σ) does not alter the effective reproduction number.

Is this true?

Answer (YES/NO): YES